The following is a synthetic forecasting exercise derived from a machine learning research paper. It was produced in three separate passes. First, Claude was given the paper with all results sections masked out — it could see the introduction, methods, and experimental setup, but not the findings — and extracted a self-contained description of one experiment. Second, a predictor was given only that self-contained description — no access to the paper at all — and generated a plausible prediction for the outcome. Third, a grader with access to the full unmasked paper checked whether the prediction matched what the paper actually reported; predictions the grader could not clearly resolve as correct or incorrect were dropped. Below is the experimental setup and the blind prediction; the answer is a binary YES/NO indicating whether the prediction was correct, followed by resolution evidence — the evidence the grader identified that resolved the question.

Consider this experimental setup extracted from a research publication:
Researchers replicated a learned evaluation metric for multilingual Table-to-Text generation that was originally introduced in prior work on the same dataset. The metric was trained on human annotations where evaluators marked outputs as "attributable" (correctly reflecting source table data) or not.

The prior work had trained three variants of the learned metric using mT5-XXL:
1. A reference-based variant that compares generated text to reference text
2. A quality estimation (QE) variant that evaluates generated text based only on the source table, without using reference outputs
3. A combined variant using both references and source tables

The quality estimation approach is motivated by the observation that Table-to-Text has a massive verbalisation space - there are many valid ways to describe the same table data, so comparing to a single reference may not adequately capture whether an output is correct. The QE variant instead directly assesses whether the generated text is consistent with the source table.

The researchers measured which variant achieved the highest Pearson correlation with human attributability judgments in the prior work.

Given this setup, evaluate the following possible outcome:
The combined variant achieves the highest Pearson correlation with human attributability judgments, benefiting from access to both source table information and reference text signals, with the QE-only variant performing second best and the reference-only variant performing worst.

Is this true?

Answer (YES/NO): NO